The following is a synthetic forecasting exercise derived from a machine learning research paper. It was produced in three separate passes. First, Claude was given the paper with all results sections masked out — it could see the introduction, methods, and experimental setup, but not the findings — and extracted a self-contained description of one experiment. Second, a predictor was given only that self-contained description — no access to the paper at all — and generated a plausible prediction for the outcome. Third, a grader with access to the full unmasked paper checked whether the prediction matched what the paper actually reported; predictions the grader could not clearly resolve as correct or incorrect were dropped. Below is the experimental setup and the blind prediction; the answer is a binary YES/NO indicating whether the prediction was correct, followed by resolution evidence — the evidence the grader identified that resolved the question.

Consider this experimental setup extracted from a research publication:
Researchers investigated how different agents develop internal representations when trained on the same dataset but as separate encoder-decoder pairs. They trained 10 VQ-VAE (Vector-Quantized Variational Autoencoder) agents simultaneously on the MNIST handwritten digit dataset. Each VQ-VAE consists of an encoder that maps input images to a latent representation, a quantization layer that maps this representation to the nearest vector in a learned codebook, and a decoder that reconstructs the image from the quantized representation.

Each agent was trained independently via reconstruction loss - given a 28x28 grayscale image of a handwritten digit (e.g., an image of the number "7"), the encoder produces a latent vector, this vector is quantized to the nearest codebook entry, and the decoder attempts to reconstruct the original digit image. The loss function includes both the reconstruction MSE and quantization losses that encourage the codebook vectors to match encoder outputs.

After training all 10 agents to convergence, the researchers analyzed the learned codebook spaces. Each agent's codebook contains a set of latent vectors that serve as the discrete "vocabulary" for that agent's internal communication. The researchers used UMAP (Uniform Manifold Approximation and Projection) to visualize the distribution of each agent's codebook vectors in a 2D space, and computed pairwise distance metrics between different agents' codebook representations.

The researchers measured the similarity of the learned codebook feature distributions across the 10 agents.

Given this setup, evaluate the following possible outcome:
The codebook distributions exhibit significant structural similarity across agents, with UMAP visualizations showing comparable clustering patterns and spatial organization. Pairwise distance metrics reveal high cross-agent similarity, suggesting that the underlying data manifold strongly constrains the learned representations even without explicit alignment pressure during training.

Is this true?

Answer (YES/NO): NO